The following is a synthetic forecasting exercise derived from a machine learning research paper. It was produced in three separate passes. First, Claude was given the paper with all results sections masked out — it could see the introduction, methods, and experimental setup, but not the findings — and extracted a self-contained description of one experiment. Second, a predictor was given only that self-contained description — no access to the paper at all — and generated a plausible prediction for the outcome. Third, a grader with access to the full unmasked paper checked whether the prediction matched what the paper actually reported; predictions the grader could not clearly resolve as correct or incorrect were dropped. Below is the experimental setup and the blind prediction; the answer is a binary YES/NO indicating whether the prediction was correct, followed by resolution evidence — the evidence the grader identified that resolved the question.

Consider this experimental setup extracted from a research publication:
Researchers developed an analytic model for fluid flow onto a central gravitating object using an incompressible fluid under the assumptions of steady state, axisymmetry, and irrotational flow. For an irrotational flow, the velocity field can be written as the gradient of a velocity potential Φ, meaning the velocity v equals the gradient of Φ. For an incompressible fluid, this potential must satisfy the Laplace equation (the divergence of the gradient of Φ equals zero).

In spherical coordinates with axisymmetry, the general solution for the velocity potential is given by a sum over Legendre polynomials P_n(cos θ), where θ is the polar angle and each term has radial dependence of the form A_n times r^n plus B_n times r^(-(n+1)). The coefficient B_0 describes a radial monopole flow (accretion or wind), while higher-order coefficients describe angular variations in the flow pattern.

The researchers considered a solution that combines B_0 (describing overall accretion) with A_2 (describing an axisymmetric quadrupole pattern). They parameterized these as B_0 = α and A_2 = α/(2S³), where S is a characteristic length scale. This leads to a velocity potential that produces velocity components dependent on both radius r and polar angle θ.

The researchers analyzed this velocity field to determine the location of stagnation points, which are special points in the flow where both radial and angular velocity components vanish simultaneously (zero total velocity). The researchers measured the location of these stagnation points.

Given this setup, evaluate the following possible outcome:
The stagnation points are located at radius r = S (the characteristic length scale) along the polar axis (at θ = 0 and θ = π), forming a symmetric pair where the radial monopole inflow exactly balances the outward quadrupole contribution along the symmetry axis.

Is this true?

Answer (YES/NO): YES